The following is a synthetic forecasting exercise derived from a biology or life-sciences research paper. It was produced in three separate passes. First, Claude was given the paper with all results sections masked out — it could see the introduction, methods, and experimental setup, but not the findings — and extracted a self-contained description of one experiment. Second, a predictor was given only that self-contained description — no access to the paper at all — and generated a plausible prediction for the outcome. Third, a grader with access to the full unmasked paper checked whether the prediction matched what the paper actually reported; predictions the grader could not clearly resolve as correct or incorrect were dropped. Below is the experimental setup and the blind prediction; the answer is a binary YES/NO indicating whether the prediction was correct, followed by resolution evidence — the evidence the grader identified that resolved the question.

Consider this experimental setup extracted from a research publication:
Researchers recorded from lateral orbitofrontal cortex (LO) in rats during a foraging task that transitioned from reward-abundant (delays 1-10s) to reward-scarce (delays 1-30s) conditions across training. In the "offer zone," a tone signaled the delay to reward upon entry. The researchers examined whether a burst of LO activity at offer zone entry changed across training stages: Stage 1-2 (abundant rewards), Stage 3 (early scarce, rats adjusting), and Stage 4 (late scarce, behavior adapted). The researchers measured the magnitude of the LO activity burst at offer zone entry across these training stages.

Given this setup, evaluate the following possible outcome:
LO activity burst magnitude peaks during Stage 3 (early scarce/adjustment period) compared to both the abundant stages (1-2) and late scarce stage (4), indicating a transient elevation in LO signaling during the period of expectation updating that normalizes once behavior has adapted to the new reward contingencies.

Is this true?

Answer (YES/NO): NO